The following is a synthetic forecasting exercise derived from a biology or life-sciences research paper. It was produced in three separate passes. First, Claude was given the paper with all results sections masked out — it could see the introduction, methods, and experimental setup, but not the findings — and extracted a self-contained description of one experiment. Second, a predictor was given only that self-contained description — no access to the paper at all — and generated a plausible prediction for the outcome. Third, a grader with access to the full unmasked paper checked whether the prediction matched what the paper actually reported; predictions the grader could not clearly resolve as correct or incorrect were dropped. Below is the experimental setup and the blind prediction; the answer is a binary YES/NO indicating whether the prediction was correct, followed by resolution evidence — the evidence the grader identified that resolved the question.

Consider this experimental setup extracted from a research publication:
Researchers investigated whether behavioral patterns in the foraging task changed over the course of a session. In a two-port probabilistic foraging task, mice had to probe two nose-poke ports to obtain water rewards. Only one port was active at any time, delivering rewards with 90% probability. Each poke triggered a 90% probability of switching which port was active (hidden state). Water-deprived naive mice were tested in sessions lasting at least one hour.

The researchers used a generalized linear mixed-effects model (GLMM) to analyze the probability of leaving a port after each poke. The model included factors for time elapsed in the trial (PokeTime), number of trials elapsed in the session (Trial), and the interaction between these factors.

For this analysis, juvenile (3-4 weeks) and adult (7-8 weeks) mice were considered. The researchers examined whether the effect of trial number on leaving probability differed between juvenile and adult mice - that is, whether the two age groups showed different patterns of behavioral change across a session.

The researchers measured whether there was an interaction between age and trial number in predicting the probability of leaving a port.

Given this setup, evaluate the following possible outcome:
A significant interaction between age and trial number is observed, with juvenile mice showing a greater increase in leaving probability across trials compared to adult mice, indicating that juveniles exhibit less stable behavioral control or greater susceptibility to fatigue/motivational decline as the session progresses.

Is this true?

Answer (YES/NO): NO